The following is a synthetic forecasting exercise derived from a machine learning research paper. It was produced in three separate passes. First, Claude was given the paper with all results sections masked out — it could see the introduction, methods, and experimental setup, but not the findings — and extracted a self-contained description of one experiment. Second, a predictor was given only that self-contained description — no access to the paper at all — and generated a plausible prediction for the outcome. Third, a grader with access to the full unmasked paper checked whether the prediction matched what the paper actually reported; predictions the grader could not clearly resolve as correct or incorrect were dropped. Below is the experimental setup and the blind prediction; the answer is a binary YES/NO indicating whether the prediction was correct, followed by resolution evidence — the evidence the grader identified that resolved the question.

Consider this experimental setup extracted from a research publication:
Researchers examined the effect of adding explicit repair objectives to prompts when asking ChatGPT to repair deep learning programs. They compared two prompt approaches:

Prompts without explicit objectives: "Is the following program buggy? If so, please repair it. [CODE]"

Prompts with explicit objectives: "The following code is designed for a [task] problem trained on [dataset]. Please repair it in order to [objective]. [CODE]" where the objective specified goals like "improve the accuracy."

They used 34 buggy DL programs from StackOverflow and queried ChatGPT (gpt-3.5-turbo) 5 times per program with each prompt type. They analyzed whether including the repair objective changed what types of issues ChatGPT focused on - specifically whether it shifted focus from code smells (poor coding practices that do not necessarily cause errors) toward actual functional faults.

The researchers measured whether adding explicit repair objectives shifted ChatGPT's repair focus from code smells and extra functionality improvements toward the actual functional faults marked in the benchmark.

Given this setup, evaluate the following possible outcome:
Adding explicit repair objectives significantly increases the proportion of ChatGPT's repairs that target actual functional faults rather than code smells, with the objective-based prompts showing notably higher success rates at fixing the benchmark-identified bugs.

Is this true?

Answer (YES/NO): YES